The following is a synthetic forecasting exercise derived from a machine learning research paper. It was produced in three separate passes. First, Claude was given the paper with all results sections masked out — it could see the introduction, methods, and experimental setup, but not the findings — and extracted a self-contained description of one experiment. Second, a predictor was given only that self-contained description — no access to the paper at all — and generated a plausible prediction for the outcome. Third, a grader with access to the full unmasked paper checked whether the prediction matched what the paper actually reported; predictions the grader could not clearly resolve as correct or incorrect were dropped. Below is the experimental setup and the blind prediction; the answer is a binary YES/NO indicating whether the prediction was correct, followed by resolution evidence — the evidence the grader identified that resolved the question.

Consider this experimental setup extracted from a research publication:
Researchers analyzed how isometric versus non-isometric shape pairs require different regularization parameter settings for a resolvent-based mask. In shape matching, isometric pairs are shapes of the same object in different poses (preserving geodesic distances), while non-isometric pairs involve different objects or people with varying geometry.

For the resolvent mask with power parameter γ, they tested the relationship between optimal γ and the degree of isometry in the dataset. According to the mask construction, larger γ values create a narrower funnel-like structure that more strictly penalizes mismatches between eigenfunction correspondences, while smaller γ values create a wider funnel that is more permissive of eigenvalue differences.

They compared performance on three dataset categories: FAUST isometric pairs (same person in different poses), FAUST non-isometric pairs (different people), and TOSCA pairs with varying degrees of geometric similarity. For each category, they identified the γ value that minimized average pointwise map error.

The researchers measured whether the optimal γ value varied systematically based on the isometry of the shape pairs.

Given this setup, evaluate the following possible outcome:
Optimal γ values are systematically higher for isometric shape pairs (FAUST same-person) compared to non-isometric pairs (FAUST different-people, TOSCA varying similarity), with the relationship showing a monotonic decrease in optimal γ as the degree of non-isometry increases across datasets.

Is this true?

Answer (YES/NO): YES